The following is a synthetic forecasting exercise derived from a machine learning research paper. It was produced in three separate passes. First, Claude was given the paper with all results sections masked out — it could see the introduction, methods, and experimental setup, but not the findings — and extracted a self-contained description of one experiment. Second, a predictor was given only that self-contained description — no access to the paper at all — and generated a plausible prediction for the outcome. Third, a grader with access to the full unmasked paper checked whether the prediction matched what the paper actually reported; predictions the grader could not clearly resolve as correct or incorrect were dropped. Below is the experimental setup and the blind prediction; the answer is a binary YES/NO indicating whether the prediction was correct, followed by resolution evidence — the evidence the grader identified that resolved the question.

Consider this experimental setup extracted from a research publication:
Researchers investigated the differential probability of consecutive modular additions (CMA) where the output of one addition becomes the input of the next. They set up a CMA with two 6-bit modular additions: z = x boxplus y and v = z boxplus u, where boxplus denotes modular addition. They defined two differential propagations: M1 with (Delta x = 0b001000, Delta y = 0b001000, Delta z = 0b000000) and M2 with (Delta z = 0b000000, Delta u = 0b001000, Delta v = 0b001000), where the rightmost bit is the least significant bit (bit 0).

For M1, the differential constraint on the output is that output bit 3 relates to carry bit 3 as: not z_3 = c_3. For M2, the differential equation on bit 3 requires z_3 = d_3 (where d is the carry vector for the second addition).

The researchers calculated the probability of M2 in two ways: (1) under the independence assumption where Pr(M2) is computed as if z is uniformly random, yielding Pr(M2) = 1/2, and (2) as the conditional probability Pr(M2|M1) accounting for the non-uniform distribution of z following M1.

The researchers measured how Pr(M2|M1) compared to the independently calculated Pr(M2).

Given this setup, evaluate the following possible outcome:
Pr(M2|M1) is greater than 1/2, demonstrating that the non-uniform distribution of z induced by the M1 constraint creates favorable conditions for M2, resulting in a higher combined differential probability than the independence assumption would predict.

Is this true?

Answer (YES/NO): YES